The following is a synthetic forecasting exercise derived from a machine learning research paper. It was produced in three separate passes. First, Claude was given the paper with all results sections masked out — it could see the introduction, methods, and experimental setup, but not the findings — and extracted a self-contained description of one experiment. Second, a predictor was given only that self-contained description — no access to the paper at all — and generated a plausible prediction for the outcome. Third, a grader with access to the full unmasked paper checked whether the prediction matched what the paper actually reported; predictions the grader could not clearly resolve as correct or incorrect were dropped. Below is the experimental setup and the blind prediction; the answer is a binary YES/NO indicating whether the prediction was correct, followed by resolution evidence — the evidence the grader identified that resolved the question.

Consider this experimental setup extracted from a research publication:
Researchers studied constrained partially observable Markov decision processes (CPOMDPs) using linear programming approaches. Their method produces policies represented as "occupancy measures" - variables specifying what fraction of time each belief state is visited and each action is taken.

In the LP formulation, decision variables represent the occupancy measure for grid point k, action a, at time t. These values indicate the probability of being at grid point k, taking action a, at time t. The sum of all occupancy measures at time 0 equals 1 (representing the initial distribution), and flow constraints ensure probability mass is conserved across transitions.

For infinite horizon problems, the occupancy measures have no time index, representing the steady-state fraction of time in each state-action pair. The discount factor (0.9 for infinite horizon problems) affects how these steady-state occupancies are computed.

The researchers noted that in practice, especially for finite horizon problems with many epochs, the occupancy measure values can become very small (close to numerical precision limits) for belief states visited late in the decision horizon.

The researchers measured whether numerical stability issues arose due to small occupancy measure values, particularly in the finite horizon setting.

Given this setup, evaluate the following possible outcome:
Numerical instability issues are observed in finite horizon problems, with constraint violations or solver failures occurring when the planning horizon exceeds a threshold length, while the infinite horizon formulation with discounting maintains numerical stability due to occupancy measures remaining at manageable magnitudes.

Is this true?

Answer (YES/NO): NO